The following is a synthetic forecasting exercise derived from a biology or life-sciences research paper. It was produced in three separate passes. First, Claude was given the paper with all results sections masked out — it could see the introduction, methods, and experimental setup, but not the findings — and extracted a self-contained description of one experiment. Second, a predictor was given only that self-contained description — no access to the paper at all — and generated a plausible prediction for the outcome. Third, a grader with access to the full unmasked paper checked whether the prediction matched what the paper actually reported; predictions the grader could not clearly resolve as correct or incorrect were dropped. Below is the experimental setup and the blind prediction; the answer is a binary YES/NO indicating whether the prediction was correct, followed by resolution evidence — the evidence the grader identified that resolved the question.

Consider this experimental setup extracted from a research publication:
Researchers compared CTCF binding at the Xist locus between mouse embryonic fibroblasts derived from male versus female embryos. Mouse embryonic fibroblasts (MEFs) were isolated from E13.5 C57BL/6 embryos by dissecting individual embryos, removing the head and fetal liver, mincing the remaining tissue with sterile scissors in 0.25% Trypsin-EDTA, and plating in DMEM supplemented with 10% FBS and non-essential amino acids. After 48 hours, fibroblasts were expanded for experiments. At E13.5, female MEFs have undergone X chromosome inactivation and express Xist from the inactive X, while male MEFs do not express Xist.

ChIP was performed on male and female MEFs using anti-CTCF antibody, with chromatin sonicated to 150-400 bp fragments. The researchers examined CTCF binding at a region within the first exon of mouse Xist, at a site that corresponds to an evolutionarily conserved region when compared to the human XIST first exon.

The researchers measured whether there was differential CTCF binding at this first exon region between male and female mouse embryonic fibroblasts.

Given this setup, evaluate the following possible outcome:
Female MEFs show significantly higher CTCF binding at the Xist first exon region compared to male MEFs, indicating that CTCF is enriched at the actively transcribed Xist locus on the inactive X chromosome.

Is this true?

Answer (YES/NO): YES